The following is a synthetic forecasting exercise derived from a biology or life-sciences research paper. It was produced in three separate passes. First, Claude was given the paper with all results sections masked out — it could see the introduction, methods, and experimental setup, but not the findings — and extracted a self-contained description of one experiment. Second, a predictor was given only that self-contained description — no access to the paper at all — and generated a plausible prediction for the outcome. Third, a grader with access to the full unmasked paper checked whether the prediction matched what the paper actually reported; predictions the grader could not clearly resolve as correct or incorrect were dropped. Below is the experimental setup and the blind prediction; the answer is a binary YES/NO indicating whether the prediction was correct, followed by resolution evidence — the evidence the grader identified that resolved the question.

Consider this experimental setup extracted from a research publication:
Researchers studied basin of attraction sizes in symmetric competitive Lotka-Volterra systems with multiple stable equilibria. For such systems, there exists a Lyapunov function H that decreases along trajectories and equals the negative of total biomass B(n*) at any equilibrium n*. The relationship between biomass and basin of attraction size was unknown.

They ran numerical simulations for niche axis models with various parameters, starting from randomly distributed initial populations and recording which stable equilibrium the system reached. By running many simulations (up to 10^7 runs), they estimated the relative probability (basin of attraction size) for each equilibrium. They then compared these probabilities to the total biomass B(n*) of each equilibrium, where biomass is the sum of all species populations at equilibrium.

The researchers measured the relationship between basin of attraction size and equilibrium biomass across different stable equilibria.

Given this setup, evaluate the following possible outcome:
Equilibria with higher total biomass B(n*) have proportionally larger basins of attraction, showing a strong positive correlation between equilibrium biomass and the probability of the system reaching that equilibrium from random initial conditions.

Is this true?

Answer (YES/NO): YES